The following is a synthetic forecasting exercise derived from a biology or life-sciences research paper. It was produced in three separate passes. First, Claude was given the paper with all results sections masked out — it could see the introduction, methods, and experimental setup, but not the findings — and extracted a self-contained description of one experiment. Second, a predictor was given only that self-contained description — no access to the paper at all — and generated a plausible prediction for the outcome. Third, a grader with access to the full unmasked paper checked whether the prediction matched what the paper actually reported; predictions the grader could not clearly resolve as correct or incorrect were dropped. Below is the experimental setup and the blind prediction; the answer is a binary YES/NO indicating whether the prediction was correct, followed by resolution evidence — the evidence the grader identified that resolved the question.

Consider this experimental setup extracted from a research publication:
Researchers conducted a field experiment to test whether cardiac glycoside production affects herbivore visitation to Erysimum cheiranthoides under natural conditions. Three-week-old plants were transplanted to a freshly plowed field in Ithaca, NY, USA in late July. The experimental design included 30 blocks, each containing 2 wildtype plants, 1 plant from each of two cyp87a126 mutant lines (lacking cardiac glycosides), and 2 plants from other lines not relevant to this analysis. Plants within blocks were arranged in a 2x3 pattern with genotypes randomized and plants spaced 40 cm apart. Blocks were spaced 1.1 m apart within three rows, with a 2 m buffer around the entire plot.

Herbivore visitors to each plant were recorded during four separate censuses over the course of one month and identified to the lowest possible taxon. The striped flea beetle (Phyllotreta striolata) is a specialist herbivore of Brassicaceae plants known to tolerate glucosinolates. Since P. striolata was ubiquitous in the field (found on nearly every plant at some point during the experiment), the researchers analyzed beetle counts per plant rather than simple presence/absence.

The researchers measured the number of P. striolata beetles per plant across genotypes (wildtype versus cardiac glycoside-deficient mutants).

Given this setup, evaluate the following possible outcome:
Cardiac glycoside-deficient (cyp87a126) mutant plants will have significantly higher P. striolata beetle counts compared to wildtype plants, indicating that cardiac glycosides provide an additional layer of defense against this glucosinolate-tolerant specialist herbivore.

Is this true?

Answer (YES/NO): NO